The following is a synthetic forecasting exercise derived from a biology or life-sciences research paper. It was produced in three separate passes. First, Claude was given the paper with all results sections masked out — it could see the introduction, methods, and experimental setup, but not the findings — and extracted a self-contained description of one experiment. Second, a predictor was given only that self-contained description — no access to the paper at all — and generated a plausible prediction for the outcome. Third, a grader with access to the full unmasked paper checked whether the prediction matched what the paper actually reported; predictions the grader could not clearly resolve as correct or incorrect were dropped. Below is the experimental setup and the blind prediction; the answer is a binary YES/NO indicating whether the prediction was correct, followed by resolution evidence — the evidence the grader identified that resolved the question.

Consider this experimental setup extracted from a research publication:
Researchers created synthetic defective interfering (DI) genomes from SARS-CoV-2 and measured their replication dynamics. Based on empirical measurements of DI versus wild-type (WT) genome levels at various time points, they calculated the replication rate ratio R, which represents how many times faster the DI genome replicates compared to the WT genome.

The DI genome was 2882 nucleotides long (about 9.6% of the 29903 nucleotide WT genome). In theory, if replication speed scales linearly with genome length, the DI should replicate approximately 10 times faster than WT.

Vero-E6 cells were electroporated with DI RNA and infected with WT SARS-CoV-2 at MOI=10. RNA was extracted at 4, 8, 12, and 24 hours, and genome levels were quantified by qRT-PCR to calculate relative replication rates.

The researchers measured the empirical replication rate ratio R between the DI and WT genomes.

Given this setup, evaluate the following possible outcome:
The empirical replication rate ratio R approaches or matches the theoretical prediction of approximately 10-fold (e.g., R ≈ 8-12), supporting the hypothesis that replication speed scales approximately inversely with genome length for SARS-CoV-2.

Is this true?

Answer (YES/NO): NO